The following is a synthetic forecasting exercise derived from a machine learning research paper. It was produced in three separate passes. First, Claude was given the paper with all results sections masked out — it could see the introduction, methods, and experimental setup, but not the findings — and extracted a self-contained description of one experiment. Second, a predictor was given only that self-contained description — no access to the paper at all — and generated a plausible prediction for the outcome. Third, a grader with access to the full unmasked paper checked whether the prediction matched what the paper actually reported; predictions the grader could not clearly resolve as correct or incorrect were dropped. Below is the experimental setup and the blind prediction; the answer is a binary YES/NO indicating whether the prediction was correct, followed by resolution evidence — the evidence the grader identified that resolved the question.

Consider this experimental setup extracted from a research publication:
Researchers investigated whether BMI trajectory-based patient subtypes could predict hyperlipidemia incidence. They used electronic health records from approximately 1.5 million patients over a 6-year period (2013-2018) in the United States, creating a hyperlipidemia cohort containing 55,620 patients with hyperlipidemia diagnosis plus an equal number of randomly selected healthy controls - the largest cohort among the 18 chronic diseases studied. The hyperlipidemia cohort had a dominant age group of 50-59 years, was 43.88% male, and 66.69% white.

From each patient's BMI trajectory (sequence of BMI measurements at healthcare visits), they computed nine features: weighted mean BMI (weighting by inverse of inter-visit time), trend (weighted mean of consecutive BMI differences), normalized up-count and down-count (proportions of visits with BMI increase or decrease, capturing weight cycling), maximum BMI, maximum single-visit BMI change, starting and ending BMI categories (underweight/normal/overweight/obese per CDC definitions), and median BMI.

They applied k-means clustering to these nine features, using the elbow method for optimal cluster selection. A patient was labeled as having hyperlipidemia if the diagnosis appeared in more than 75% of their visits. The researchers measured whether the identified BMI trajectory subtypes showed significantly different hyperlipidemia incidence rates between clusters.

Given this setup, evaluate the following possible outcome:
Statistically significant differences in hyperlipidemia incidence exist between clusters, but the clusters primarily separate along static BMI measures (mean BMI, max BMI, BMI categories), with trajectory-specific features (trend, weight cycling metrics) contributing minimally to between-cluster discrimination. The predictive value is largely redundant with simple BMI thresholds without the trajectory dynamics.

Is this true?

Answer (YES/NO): NO